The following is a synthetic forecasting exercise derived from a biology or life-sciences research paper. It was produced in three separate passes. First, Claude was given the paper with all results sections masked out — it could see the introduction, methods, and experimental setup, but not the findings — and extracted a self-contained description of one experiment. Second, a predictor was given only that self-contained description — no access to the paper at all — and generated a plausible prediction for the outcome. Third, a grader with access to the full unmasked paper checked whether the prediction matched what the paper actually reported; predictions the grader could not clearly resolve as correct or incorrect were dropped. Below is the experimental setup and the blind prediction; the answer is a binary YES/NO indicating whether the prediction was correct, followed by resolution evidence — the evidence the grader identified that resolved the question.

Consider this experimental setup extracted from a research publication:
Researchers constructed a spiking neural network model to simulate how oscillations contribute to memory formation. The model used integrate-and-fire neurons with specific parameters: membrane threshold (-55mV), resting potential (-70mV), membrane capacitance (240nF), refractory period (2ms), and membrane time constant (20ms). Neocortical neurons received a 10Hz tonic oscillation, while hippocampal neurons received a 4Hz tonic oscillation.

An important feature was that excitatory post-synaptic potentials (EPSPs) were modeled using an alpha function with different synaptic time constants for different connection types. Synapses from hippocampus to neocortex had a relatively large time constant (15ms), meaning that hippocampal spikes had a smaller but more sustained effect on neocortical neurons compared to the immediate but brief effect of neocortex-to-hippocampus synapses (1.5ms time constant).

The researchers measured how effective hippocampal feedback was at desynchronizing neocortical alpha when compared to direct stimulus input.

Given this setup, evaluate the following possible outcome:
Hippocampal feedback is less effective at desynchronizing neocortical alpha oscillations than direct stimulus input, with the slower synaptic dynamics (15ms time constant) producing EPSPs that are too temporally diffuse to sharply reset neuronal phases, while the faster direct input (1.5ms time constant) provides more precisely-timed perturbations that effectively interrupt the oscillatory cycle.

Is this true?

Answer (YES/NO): NO